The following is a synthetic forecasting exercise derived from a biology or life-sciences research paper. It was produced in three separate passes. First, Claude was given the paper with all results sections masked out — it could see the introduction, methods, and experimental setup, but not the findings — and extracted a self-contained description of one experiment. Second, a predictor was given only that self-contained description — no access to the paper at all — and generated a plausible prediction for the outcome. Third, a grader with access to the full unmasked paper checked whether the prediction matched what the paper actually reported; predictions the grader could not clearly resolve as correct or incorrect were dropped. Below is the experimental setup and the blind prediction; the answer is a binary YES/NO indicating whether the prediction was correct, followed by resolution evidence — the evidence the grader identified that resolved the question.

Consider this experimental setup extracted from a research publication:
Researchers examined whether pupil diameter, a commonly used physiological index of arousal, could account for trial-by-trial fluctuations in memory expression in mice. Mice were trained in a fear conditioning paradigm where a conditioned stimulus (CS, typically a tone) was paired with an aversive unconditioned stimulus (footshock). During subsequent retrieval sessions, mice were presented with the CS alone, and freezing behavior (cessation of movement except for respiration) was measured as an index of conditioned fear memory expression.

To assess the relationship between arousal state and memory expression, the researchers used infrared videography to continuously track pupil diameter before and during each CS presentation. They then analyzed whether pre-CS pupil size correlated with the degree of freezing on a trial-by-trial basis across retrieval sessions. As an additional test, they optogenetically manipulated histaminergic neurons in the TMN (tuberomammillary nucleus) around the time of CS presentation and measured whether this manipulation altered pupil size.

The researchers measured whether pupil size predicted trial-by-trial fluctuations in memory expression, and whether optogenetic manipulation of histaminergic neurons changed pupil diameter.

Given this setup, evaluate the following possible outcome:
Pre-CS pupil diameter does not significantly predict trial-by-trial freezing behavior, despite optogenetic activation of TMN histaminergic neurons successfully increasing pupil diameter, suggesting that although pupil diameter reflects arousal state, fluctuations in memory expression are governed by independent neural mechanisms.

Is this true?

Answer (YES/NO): NO